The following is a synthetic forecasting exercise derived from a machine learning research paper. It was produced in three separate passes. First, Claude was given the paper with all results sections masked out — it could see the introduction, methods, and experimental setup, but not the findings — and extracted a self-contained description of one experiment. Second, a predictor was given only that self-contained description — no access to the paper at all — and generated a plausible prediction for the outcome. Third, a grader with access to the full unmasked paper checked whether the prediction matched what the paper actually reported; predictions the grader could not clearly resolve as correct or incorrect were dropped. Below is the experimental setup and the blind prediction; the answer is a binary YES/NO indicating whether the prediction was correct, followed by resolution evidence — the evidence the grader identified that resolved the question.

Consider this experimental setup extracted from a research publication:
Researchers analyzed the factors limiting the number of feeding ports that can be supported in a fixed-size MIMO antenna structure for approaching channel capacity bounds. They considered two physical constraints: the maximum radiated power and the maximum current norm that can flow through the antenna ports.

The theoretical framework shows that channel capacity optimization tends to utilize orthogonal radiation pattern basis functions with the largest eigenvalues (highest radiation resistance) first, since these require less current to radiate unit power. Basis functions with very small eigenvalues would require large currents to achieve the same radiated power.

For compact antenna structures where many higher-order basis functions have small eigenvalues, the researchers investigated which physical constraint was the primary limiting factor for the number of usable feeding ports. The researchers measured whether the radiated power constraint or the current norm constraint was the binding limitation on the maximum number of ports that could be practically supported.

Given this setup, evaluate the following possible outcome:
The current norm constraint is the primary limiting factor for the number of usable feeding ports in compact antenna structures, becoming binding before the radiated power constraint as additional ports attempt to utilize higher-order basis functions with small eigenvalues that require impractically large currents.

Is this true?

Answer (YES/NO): YES